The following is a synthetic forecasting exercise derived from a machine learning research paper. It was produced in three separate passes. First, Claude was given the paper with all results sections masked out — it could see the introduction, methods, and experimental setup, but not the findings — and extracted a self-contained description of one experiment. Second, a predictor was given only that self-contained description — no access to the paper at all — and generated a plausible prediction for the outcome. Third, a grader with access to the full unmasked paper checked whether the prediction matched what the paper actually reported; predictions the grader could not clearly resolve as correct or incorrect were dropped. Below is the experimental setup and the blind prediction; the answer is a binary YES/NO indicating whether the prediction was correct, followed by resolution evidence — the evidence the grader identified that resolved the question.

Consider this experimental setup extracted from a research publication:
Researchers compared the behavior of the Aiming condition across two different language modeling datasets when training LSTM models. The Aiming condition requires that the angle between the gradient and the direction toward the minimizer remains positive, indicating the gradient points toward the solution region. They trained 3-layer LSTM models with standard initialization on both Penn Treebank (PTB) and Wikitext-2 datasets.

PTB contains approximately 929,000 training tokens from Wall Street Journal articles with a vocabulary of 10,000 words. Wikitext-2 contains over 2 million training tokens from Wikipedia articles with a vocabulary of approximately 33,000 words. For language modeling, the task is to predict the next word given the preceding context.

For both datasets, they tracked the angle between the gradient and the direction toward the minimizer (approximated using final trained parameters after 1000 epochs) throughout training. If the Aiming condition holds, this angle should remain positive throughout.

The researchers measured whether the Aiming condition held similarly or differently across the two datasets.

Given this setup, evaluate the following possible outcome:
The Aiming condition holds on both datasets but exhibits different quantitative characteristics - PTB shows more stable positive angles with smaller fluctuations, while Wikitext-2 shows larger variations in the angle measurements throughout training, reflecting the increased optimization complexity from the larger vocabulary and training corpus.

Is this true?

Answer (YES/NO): NO